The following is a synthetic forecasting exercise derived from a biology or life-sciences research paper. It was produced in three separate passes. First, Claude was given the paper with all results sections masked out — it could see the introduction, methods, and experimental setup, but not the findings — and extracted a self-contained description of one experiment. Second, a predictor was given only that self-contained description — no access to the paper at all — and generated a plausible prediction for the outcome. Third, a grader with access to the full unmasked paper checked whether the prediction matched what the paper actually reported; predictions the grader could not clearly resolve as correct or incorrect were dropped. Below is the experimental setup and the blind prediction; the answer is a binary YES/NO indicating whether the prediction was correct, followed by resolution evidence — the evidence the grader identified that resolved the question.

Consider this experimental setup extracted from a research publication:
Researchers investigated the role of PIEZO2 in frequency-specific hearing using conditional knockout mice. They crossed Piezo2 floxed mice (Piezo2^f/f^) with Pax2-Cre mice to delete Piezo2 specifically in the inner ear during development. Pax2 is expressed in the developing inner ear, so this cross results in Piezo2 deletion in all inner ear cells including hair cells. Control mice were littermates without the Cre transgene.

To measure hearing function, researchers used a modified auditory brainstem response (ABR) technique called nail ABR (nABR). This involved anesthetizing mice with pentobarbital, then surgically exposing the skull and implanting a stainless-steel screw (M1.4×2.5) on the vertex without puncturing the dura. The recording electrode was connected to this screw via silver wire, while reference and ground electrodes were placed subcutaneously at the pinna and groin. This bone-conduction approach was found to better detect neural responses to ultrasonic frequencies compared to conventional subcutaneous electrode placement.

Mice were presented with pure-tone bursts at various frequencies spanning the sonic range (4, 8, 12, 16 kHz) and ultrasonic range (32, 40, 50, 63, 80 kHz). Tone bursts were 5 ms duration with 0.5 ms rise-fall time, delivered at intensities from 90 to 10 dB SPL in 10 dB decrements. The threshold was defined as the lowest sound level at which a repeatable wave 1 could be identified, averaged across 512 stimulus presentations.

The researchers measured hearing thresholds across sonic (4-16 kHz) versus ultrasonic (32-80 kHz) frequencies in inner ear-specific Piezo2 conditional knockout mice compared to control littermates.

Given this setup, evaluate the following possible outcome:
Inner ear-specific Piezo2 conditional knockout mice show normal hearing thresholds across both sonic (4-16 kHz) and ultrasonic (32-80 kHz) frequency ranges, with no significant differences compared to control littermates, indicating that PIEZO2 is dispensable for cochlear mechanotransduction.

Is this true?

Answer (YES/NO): NO